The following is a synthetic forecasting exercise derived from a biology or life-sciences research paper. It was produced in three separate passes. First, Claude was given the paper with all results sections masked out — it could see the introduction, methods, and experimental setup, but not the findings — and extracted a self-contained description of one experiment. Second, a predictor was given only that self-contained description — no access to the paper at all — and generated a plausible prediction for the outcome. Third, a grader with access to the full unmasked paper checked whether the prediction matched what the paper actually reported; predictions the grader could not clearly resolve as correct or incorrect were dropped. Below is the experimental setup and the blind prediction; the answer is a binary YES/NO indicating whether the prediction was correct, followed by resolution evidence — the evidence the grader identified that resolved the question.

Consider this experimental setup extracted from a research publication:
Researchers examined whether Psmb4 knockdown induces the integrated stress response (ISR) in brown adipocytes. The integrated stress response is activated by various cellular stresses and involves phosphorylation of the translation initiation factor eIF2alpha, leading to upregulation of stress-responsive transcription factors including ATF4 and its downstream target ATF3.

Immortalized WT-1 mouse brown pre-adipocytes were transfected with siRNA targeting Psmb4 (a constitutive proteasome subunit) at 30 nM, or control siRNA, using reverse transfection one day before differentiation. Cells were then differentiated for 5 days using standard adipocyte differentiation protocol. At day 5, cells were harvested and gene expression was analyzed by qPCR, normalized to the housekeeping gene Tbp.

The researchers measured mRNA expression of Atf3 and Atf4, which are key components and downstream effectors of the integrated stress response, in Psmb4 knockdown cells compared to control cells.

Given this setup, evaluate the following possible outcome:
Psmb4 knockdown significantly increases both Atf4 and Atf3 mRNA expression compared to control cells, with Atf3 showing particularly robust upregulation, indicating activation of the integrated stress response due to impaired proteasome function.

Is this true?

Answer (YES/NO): NO